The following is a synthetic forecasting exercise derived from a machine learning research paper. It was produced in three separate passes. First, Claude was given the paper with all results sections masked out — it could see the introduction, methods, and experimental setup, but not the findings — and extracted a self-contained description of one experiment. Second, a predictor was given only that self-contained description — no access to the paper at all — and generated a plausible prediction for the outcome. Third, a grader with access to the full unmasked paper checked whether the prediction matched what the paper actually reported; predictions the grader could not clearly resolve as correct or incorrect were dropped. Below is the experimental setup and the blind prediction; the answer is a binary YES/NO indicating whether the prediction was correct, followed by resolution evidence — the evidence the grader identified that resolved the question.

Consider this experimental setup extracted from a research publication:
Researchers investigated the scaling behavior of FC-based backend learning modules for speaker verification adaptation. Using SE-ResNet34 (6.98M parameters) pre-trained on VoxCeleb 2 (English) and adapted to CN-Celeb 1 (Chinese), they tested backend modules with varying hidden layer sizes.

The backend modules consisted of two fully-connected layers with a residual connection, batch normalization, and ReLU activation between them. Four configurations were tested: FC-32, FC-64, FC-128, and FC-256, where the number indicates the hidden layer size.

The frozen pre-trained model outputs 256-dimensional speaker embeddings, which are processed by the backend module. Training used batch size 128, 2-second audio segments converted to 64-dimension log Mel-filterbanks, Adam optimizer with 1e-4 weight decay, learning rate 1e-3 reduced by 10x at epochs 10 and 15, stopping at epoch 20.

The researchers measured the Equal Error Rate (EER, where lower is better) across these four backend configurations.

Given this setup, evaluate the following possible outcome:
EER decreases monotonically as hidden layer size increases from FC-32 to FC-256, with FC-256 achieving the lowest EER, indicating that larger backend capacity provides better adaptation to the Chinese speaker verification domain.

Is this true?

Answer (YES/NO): YES